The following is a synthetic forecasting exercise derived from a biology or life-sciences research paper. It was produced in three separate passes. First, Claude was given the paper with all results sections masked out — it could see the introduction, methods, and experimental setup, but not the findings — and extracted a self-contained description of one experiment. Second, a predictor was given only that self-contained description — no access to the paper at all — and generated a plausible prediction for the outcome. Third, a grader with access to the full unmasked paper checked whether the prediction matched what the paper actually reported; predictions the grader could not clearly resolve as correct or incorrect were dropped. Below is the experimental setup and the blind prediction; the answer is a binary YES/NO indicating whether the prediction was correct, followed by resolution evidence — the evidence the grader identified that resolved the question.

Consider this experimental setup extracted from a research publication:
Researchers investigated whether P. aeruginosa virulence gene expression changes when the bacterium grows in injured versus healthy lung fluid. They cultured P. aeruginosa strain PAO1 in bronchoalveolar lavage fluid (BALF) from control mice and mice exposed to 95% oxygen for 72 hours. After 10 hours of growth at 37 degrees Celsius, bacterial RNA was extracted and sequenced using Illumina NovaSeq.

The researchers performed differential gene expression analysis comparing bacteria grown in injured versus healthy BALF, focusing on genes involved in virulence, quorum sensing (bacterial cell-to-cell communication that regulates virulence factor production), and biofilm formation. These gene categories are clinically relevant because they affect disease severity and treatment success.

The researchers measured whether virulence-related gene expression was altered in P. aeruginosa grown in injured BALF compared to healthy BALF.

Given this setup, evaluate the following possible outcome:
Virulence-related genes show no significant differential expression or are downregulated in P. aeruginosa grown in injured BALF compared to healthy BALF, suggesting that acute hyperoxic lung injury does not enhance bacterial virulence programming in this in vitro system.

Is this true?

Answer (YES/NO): NO